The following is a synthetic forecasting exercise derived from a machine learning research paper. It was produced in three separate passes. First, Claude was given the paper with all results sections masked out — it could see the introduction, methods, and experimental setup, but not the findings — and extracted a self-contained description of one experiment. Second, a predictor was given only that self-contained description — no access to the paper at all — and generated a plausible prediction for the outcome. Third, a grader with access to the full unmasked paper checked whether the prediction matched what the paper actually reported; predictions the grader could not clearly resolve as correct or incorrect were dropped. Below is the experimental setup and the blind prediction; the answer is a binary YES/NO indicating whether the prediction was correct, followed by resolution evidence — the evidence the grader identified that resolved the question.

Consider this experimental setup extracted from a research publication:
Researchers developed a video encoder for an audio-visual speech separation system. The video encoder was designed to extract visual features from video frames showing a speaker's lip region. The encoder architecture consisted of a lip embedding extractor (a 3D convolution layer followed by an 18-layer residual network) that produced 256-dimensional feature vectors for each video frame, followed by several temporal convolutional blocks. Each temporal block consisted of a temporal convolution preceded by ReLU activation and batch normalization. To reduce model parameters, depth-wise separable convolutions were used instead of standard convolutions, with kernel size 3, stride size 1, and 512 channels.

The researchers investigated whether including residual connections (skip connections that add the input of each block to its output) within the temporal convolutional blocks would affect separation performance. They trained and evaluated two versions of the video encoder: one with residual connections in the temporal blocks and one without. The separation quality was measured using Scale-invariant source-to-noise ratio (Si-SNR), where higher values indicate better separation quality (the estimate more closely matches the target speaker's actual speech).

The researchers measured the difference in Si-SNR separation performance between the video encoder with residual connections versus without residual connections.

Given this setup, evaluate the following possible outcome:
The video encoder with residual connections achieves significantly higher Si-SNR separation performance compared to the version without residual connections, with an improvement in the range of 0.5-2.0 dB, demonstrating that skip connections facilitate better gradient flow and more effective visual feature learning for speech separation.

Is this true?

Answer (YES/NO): NO